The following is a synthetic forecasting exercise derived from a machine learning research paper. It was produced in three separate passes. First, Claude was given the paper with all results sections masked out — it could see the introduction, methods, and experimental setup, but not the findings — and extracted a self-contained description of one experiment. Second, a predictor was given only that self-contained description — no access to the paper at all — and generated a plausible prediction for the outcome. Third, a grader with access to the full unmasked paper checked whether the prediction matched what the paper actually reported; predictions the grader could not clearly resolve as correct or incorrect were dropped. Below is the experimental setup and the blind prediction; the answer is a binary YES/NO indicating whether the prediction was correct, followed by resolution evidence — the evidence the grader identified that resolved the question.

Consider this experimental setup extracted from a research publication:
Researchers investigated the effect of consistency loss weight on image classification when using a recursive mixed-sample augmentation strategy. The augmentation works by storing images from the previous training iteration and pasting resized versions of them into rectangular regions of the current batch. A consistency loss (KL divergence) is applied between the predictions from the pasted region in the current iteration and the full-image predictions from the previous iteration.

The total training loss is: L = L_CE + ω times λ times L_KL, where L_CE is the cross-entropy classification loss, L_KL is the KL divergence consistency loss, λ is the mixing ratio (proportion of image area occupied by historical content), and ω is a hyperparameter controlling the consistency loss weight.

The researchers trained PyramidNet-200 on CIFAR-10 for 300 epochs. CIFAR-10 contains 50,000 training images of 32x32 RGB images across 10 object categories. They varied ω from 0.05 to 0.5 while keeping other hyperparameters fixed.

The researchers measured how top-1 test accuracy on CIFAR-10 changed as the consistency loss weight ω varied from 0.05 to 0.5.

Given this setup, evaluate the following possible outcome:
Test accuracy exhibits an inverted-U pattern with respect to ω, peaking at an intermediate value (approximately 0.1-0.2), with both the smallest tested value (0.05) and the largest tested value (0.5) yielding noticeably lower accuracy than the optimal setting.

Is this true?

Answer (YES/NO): NO